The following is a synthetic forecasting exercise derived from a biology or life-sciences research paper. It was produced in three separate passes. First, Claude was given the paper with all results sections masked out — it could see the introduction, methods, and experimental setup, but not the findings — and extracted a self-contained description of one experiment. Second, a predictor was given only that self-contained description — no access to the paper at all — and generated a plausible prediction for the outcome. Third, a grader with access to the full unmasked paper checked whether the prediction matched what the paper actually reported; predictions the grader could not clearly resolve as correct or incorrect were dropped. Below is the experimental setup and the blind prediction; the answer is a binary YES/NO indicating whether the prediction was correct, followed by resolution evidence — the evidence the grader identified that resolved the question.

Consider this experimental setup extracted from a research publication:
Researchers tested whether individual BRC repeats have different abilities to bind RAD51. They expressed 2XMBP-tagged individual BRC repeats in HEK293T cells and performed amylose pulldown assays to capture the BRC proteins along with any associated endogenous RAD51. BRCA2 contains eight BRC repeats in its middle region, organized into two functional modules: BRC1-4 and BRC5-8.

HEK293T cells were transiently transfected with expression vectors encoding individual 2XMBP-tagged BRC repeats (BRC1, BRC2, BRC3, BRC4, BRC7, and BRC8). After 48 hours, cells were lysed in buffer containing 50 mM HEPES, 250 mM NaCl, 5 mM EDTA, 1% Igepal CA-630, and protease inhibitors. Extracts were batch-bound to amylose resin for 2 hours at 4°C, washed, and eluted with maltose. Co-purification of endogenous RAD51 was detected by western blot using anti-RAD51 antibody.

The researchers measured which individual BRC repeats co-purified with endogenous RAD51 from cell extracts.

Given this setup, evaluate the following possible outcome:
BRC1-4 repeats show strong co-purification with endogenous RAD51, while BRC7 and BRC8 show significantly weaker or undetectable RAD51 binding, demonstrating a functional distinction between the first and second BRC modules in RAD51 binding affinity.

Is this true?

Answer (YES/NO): YES